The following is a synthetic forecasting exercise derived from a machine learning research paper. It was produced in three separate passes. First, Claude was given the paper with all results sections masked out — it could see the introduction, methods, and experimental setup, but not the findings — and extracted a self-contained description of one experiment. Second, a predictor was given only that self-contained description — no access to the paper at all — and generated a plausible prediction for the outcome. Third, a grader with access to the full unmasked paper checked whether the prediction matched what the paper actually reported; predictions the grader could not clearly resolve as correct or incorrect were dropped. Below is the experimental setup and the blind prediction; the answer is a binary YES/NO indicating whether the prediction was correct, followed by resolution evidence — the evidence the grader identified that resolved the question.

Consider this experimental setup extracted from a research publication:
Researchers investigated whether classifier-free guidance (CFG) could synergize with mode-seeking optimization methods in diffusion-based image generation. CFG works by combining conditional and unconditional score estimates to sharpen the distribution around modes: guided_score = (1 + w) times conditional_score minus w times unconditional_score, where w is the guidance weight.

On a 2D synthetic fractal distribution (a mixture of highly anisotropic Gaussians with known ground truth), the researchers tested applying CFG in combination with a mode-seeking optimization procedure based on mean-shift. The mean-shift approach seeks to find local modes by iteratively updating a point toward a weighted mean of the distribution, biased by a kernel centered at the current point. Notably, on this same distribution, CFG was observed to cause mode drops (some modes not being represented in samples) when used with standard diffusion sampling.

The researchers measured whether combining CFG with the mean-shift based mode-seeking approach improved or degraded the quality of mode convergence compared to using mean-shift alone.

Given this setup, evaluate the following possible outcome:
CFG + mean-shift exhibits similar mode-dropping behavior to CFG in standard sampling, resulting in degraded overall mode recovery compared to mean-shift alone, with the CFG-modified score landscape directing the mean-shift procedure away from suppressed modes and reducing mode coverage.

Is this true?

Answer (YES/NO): NO